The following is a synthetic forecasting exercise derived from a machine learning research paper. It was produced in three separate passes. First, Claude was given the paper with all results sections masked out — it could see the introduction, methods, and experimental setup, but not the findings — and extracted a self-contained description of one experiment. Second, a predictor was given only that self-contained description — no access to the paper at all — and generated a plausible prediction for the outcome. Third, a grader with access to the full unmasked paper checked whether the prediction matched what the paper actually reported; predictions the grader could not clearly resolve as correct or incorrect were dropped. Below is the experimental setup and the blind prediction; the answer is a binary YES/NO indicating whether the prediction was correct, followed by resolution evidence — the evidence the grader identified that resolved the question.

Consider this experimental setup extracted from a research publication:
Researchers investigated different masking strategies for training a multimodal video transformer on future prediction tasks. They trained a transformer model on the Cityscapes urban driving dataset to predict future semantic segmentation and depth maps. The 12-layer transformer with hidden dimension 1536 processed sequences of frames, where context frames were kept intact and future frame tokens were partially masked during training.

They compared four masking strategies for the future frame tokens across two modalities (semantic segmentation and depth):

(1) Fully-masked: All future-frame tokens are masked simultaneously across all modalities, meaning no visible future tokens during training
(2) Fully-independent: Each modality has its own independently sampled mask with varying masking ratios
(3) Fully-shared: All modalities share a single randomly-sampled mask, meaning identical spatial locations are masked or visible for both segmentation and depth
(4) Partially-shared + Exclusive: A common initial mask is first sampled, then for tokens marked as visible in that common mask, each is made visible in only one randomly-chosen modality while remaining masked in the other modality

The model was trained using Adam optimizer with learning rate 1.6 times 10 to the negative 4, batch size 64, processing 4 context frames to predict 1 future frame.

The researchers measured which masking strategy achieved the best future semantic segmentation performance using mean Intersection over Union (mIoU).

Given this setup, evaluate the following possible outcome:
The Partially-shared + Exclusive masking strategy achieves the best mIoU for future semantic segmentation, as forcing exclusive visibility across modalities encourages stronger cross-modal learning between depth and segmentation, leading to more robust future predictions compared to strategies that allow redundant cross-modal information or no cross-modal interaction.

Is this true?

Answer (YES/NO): YES